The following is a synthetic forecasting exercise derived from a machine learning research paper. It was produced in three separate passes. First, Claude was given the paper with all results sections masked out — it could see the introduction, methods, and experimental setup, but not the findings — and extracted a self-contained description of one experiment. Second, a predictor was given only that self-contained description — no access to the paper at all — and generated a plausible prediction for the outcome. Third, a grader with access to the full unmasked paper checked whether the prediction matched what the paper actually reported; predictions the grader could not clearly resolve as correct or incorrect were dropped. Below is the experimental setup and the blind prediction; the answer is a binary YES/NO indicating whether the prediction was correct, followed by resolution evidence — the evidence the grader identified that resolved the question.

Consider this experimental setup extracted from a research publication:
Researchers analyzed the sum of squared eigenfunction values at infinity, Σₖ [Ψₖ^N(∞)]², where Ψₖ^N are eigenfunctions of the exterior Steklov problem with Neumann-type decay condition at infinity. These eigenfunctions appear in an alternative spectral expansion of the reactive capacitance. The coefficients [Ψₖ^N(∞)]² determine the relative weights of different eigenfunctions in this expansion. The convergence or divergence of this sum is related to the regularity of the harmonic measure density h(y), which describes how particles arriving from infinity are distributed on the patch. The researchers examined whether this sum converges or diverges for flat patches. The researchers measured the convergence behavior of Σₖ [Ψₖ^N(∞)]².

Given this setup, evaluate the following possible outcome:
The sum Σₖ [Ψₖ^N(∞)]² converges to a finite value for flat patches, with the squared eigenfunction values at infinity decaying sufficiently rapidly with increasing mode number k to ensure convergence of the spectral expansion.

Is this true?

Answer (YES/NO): NO